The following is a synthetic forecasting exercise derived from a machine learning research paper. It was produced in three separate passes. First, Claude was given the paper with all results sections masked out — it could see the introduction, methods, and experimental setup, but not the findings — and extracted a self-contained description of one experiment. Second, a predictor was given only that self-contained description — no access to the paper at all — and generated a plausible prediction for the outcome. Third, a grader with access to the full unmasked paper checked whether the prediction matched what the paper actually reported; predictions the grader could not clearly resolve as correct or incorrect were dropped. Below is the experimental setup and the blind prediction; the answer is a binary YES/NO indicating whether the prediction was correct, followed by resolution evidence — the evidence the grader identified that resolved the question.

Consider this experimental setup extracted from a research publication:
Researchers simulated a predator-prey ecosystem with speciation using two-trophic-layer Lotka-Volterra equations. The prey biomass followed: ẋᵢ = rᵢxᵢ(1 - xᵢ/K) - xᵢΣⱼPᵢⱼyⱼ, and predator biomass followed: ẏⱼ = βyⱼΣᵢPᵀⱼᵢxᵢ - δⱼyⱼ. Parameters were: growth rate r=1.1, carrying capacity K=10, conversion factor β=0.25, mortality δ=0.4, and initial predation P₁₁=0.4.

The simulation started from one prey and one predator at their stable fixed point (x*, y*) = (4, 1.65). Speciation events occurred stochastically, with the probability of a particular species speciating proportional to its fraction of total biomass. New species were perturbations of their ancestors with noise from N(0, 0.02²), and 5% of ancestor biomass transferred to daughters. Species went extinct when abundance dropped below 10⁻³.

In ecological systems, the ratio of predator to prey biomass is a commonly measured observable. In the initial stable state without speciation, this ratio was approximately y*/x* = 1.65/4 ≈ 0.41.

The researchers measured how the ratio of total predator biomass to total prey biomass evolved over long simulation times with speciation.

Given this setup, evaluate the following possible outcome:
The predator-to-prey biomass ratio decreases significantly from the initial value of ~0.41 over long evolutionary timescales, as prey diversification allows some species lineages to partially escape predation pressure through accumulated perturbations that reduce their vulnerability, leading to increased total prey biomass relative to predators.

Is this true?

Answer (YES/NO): NO